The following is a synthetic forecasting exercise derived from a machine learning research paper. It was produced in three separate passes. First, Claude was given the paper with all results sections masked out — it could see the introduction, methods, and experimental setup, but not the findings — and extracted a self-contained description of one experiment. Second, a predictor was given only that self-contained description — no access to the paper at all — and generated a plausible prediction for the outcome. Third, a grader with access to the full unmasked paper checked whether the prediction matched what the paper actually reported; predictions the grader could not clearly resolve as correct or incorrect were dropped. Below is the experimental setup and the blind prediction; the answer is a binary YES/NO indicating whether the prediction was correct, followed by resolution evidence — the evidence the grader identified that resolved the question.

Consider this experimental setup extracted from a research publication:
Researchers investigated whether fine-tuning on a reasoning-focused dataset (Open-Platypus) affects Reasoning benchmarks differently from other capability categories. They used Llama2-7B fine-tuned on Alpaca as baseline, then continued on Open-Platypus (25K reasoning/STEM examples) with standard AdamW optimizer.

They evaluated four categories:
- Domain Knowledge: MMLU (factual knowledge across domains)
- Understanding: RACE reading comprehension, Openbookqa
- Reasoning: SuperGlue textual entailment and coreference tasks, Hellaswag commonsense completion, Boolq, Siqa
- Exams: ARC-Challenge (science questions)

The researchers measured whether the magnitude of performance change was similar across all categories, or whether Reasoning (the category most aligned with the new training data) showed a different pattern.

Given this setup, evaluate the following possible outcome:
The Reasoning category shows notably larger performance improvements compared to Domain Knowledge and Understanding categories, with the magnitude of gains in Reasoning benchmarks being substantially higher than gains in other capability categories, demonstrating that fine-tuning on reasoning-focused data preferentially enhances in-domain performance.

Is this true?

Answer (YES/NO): NO